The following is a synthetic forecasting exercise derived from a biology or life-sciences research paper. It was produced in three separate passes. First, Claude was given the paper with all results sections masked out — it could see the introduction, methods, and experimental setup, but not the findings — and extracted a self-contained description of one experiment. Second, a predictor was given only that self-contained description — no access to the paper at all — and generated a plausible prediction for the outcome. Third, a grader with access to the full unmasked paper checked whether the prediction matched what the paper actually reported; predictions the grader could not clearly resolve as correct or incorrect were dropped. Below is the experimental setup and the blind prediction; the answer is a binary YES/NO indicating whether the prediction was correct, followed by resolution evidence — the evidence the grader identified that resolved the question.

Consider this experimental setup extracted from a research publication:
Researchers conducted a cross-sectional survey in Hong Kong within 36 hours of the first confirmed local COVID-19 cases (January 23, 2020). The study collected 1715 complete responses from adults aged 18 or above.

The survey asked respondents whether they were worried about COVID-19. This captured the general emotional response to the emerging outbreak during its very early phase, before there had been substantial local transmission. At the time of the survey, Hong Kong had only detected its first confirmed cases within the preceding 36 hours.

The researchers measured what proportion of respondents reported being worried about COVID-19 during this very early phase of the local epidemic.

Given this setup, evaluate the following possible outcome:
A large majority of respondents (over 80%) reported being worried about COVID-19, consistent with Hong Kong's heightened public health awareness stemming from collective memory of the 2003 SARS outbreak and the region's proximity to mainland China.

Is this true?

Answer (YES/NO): YES